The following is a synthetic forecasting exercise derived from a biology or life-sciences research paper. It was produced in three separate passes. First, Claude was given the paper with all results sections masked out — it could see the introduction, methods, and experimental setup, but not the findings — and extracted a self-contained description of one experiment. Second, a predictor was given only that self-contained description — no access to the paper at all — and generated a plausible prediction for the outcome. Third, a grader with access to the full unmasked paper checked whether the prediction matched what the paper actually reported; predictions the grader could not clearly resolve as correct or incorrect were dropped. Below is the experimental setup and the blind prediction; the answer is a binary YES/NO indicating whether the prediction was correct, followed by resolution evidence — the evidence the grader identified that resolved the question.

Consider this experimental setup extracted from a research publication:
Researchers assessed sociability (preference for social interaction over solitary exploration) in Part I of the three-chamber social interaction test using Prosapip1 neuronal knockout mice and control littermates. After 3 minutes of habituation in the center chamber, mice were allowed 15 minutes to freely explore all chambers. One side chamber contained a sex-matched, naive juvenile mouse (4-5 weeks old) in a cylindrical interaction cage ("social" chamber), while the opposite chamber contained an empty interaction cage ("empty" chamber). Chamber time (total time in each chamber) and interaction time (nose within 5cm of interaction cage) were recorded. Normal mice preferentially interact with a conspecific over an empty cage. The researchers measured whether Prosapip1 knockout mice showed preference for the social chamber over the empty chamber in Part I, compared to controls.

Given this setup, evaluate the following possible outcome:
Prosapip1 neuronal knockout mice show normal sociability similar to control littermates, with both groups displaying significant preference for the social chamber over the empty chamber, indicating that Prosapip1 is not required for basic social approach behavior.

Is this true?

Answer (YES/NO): YES